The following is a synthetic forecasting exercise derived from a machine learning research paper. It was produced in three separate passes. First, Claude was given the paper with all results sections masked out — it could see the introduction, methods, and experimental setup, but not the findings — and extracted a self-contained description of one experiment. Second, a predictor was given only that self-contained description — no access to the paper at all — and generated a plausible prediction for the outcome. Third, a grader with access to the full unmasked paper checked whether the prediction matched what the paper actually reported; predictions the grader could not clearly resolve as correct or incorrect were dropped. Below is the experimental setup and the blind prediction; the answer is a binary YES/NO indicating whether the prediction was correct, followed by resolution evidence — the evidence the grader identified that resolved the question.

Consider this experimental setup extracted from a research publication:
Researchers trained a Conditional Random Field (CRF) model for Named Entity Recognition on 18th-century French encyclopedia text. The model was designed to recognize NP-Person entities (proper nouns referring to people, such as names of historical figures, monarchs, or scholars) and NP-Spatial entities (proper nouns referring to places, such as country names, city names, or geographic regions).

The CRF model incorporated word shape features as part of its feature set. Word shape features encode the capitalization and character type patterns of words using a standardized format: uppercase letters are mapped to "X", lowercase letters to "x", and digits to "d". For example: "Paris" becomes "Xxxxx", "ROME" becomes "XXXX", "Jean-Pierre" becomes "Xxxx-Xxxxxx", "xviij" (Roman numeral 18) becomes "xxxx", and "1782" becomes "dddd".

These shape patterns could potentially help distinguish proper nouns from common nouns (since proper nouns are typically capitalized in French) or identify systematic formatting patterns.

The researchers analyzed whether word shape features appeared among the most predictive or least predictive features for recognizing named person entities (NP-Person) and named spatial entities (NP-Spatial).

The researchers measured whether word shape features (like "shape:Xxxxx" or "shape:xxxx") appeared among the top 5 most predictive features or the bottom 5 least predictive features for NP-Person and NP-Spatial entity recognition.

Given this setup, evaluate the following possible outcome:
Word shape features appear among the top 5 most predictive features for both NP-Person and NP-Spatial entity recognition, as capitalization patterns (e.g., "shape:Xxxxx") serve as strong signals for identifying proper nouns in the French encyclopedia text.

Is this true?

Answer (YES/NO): NO